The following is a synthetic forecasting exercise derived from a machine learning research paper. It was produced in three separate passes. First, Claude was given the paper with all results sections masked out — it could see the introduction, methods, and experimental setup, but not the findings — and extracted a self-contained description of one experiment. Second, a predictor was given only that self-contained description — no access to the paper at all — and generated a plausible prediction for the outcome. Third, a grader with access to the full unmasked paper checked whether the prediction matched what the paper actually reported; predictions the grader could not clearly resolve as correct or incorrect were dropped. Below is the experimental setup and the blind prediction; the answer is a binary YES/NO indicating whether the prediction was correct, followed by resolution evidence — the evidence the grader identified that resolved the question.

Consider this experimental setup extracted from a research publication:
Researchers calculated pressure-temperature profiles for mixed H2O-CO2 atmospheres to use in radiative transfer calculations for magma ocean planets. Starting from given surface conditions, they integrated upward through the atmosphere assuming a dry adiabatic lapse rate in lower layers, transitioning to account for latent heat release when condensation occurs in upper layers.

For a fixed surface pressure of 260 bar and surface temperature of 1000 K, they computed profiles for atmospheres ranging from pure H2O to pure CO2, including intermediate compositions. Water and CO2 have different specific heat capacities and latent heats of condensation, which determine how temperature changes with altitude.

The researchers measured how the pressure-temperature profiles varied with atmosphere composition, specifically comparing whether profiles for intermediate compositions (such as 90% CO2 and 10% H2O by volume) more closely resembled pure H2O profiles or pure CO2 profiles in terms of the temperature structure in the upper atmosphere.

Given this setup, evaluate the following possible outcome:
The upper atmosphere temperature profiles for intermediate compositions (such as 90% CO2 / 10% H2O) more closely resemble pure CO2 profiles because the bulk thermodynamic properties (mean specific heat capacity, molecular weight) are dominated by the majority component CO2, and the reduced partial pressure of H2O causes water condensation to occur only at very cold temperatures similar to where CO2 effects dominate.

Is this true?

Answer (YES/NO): NO